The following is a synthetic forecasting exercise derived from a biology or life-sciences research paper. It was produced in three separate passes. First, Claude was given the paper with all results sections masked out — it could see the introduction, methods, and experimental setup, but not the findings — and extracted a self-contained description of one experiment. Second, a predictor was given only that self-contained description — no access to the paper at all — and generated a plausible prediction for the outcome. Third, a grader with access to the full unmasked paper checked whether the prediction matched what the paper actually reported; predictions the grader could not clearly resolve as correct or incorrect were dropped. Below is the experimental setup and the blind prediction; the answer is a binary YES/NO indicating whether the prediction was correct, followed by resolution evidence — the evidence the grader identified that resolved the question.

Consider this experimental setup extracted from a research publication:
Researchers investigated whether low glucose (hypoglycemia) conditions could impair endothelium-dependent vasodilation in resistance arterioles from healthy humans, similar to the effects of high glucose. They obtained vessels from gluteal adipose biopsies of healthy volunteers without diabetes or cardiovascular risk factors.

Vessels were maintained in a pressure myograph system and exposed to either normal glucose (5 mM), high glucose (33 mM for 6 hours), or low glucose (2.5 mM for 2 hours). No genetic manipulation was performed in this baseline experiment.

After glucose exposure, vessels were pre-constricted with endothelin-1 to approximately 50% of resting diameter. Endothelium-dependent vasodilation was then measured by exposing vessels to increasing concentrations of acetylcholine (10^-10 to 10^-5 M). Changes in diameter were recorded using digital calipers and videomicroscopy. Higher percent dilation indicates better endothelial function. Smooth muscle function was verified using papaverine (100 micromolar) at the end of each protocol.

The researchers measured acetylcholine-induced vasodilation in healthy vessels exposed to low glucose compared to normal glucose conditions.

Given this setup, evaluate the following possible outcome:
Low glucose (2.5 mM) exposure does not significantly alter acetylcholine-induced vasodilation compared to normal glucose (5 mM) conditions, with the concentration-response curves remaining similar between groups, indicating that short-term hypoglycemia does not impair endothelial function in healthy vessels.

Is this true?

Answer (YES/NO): NO